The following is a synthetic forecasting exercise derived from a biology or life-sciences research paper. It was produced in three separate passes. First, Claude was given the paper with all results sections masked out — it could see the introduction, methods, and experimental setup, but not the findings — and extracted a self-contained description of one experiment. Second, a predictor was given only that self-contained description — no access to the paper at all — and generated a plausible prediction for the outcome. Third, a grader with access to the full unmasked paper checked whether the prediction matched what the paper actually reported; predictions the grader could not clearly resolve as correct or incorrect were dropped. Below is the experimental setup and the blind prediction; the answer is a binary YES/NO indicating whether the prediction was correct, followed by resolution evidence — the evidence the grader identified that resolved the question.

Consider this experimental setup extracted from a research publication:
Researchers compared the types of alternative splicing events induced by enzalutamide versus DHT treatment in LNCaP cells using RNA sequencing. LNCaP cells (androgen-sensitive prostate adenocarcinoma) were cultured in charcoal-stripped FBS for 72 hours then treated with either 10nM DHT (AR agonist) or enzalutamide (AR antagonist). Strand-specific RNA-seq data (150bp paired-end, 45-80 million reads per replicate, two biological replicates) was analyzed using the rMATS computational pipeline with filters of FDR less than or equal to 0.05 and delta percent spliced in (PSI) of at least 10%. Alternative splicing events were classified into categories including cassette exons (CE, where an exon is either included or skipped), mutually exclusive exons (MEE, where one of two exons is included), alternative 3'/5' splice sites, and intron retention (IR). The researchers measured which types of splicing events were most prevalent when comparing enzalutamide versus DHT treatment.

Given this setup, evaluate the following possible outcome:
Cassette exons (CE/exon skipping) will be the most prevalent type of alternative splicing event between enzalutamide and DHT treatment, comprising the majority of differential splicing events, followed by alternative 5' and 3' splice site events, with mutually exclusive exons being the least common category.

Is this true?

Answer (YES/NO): NO